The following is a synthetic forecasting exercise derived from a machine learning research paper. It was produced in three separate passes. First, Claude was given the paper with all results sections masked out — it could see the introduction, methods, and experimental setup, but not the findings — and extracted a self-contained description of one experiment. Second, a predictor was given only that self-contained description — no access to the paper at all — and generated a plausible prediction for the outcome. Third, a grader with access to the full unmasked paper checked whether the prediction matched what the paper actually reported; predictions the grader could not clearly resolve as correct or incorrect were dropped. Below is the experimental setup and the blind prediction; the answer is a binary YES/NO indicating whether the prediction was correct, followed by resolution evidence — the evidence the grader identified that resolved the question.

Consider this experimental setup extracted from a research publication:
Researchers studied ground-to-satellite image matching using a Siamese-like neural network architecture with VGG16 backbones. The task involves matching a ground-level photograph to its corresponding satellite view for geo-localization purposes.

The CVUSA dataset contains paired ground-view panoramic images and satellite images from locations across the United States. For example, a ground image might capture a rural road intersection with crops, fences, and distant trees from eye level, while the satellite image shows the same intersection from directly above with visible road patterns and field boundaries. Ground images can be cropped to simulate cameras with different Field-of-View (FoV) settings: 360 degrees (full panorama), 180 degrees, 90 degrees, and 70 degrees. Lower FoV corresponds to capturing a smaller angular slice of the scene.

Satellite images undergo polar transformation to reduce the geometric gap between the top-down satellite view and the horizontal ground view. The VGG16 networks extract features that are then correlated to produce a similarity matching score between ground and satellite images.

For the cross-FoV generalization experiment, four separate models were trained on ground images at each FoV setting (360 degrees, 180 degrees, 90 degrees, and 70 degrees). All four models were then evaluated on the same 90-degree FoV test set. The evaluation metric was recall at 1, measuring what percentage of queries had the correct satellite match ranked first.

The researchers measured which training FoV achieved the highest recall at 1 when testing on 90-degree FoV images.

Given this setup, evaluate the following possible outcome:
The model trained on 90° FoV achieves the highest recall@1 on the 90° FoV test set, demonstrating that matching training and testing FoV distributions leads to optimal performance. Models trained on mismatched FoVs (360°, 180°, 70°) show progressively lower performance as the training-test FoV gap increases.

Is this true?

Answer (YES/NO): NO